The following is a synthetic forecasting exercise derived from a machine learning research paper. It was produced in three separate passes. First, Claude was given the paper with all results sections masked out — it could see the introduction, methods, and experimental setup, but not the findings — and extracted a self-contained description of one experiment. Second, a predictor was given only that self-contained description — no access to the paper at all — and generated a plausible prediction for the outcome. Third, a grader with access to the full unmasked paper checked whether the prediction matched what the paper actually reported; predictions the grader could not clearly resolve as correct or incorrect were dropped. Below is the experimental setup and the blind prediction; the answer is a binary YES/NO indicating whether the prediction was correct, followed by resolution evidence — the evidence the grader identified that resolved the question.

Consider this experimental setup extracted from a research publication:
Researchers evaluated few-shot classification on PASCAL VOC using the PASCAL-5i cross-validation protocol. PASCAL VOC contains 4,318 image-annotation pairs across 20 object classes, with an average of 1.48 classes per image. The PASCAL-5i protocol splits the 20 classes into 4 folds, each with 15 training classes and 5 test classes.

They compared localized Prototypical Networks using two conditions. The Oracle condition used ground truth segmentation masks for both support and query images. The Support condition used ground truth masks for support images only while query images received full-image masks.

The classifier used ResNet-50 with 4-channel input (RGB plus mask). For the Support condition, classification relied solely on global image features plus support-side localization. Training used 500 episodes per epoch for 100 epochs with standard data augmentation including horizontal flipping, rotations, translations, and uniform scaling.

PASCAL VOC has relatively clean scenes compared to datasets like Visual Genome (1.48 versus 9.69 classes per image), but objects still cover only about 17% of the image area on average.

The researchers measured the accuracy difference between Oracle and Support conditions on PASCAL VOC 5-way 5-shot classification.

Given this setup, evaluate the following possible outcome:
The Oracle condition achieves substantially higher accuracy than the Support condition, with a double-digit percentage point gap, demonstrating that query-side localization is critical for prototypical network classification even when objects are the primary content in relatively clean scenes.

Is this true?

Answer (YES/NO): YES